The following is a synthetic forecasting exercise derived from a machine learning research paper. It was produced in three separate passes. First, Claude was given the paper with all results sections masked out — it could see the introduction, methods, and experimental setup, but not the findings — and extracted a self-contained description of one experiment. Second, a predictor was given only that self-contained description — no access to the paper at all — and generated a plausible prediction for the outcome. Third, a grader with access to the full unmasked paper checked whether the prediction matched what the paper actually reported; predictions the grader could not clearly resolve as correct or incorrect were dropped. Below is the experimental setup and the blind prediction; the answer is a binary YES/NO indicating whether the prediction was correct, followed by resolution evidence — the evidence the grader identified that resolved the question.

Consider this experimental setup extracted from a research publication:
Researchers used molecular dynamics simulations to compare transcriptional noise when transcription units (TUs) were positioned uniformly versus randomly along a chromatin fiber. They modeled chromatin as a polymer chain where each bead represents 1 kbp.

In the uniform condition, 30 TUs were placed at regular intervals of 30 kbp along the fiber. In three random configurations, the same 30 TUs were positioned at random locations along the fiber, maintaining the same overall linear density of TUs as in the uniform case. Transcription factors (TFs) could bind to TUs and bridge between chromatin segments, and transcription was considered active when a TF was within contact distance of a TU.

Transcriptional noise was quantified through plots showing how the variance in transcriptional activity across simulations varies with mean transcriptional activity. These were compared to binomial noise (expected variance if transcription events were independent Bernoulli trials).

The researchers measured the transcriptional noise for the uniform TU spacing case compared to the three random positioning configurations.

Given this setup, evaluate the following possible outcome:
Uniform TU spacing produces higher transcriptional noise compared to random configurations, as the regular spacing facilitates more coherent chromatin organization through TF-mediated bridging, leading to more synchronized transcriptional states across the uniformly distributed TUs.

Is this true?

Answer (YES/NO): NO